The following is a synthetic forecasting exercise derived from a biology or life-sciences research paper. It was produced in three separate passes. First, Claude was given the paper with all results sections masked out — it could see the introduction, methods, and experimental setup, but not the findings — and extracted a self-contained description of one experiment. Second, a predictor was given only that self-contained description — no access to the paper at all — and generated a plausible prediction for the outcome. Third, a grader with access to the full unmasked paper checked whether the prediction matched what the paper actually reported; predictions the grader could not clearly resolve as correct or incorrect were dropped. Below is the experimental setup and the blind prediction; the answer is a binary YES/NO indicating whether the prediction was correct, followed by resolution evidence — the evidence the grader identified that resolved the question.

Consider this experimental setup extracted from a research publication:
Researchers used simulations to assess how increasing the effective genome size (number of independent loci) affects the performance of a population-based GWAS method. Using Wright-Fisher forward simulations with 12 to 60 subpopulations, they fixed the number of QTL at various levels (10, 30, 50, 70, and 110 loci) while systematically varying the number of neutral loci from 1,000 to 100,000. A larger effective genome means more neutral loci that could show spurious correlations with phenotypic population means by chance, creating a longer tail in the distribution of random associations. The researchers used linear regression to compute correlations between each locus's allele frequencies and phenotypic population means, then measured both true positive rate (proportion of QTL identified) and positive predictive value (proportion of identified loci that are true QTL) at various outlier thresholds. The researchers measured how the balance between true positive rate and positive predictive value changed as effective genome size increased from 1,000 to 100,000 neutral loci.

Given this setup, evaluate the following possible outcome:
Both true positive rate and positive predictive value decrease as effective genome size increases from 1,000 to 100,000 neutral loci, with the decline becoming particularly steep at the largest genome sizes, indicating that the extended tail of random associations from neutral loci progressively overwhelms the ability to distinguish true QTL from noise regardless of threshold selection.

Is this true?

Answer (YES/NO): NO